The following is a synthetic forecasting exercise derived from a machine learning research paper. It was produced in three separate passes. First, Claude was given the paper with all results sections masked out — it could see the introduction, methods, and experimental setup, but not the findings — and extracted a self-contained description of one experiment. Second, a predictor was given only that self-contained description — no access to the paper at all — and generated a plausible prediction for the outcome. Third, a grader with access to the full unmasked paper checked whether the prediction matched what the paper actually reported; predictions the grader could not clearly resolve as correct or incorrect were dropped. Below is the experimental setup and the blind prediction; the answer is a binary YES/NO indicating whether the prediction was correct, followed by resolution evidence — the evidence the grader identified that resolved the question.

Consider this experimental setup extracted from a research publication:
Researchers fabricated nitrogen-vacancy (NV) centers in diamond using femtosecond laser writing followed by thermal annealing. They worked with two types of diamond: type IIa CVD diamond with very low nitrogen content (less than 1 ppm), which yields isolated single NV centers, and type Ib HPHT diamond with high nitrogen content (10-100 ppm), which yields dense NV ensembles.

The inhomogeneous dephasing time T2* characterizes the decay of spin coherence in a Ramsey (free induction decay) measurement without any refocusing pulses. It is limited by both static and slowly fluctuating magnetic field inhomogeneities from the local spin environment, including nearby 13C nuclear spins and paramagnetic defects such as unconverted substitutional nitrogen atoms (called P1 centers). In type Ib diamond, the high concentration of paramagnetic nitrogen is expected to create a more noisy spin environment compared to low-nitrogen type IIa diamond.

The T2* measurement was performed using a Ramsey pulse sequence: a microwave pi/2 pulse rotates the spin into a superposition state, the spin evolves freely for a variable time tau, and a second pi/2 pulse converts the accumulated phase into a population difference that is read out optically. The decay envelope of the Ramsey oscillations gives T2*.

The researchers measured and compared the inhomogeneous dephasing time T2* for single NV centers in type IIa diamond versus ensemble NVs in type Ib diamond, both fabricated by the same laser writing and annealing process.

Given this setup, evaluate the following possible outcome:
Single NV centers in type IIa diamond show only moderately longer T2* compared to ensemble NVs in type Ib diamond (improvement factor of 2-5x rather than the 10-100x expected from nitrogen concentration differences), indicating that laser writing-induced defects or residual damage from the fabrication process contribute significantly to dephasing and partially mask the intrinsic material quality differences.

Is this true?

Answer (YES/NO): NO